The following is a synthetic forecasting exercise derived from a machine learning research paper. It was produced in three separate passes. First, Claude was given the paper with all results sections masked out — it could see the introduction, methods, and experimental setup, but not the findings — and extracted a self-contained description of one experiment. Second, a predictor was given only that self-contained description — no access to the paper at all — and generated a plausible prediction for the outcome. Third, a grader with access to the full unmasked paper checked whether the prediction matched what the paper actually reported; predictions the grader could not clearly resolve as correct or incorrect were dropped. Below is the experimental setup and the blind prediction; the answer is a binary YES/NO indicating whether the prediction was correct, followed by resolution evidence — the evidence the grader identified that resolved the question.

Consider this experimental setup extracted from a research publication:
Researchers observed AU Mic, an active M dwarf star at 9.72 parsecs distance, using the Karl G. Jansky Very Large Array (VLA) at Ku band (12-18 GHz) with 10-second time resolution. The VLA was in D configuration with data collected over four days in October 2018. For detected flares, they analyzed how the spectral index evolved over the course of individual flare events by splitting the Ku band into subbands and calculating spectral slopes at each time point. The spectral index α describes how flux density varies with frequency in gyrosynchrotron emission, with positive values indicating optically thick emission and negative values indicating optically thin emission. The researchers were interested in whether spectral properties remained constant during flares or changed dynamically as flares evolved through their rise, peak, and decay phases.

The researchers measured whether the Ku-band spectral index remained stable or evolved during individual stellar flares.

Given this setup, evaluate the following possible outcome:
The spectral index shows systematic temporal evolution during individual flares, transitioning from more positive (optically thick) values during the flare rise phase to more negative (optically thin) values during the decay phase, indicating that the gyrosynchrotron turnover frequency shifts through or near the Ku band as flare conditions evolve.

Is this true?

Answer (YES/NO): NO